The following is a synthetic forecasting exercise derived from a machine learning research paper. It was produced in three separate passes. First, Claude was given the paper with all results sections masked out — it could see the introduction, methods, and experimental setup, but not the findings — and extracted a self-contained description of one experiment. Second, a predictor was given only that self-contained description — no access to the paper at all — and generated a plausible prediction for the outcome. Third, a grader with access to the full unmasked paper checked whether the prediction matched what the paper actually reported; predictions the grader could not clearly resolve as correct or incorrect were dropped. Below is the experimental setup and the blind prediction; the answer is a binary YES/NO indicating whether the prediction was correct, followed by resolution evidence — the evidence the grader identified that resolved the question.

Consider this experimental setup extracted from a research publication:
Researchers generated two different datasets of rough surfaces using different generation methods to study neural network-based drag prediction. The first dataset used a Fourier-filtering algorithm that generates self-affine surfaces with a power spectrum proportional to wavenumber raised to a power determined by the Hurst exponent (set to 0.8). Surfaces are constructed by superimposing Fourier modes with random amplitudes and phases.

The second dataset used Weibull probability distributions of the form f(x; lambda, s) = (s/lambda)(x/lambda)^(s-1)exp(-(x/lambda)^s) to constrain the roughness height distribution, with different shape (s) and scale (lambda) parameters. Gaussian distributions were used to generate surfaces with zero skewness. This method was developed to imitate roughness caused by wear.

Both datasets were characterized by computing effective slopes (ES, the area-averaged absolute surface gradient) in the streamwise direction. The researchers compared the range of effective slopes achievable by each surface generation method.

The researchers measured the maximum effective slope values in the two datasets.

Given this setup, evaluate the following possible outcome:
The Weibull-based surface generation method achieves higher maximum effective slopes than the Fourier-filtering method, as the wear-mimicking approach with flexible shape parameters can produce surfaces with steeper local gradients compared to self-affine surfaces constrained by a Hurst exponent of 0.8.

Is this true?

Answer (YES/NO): YES